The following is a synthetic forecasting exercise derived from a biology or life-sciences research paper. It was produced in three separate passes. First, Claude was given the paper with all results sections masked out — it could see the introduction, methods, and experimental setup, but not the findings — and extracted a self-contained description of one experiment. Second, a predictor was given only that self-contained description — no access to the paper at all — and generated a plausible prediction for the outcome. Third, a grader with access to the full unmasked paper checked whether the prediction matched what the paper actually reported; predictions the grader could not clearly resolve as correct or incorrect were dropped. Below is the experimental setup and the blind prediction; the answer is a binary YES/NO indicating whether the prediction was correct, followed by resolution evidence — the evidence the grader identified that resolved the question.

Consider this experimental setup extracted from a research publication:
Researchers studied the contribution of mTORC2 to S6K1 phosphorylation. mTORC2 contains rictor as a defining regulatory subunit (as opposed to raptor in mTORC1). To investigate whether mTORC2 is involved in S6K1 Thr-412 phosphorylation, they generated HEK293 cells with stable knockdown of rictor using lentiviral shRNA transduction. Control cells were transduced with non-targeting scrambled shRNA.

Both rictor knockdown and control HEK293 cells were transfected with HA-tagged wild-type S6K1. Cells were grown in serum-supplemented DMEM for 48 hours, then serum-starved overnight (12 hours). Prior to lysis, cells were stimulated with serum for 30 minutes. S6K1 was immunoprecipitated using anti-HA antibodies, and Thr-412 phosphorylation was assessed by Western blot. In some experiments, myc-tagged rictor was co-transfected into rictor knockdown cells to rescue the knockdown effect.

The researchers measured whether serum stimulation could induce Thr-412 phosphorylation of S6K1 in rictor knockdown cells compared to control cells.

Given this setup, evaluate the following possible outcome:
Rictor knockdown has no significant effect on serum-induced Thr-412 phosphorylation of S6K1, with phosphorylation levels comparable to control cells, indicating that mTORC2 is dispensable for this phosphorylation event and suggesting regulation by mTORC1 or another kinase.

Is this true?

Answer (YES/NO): NO